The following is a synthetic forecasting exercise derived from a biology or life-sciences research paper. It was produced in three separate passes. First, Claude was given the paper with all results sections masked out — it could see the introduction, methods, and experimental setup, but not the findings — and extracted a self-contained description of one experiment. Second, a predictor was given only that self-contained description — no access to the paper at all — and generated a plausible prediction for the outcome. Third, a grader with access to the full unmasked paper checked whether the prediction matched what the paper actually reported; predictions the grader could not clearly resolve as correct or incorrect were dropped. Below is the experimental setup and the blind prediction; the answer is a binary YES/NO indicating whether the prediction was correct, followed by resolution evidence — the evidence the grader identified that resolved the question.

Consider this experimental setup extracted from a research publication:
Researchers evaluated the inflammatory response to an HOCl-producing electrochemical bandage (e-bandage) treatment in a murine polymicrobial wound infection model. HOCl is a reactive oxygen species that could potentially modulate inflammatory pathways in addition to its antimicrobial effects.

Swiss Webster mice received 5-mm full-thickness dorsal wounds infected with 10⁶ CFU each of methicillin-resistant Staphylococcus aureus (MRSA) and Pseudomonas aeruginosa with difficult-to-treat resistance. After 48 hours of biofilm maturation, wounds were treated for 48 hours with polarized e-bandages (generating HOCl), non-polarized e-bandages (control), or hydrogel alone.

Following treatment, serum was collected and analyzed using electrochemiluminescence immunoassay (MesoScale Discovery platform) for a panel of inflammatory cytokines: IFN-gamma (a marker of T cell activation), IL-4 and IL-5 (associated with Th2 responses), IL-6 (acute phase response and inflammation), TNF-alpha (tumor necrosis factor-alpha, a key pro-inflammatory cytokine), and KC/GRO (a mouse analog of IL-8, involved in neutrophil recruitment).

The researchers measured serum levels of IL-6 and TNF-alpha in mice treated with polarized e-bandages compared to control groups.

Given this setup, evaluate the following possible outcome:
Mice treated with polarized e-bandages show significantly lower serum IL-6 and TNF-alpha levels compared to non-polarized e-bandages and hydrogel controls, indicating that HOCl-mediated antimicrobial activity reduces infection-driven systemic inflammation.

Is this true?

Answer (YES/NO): NO